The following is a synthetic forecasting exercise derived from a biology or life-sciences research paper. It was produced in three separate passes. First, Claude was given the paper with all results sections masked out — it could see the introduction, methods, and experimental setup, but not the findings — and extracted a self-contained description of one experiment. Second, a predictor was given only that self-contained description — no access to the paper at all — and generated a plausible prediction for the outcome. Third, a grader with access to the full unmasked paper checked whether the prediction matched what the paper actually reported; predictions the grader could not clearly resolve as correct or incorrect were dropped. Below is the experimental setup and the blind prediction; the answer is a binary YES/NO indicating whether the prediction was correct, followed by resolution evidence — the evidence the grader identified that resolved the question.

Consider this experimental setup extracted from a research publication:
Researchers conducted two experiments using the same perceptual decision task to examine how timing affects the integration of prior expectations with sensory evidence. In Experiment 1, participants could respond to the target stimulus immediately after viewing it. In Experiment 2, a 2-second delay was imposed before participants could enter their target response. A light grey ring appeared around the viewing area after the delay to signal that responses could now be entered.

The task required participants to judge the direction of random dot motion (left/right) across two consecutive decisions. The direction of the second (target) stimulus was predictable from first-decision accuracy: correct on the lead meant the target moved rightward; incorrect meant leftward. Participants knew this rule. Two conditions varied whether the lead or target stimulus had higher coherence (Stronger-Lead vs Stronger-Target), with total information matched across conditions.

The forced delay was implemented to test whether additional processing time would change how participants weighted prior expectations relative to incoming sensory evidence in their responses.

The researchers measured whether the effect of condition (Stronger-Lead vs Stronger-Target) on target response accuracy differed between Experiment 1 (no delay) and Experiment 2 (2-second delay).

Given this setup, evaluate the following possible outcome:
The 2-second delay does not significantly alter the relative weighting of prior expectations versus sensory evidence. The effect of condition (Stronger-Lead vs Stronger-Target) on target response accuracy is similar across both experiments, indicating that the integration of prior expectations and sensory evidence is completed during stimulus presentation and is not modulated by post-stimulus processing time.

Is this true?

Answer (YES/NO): NO